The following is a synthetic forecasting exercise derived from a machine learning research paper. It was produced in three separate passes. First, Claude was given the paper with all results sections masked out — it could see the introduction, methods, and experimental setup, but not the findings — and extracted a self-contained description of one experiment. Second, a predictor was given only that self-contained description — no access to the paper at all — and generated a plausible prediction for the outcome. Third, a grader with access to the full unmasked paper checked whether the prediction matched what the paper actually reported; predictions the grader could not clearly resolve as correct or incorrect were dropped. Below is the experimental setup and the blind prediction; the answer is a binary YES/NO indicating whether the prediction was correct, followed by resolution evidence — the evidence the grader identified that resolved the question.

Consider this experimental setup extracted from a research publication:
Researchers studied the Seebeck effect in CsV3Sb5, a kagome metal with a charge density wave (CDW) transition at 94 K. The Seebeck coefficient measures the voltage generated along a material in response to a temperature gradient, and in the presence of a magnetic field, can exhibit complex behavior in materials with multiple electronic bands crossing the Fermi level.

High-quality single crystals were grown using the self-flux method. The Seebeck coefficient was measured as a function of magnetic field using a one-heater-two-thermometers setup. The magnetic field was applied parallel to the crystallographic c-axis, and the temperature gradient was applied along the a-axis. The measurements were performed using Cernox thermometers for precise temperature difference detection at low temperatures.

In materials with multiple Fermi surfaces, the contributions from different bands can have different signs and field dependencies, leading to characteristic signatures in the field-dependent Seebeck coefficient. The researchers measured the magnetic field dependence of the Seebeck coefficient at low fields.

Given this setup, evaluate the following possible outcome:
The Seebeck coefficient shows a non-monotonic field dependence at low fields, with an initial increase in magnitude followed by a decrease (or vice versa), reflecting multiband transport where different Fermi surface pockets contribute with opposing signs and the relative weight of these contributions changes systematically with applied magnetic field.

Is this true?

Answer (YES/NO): YES